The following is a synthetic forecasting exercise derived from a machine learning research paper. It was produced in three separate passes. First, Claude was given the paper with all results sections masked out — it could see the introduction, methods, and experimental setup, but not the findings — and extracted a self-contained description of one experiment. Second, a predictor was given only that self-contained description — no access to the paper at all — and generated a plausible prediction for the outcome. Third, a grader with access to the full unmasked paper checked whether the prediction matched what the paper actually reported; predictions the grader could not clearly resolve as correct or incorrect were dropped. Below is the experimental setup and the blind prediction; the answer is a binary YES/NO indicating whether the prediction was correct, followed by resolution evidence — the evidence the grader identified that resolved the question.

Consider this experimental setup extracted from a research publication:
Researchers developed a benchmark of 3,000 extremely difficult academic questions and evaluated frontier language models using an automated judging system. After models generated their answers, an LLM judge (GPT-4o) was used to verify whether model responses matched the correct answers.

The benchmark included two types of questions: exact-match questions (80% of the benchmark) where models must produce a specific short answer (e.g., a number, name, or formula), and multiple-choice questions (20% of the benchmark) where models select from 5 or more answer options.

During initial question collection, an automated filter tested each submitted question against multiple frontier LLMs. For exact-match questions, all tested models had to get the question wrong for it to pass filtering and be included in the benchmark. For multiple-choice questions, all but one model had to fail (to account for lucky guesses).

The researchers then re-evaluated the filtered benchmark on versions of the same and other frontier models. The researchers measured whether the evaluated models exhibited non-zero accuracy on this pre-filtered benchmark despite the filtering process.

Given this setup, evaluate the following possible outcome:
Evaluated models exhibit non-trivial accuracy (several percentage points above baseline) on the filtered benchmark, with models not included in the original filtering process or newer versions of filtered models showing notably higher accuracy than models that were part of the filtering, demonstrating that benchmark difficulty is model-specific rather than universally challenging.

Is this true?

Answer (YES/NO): NO